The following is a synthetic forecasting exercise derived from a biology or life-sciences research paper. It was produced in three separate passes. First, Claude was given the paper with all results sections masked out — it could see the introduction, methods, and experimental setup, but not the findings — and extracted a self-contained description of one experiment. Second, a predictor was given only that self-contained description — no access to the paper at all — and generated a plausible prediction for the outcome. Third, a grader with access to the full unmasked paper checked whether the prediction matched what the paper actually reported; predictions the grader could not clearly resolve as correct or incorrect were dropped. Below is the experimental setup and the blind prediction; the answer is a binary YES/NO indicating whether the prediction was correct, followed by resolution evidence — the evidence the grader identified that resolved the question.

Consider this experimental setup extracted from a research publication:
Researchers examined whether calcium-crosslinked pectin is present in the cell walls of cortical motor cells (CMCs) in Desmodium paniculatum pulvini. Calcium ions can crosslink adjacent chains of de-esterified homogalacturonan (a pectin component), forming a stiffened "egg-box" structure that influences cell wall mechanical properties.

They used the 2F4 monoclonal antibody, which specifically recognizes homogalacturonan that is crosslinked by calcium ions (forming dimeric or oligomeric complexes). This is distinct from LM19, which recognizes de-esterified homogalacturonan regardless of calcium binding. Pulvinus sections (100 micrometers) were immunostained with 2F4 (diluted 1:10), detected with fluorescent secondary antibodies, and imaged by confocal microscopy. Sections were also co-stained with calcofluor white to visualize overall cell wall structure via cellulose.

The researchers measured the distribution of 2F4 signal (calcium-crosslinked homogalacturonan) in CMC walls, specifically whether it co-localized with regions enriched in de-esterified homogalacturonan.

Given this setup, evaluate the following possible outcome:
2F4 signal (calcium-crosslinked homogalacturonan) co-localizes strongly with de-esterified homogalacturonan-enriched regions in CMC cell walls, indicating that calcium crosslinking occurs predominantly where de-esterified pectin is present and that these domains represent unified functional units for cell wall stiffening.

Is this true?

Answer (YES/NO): NO